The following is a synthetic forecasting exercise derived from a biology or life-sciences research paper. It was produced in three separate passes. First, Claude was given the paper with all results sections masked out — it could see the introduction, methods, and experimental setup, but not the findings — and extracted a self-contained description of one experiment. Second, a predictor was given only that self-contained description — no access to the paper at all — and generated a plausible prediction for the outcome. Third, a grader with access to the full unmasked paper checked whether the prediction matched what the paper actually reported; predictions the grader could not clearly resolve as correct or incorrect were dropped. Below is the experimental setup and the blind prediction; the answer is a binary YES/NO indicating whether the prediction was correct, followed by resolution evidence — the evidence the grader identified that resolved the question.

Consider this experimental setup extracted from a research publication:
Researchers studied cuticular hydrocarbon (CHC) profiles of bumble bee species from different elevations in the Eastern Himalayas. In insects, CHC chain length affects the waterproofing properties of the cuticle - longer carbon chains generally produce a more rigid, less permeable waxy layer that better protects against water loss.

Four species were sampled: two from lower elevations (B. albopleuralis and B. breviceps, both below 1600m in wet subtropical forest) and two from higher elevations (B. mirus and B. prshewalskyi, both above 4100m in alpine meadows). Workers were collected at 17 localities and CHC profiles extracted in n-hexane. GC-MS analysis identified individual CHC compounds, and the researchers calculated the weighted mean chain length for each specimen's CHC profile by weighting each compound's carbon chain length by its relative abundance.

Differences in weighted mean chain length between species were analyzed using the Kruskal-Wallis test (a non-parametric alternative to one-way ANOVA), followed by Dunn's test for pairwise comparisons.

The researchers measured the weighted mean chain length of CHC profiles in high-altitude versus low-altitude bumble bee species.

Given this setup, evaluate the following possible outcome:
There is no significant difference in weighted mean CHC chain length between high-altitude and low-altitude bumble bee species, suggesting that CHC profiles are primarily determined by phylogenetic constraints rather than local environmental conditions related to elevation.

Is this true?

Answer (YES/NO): NO